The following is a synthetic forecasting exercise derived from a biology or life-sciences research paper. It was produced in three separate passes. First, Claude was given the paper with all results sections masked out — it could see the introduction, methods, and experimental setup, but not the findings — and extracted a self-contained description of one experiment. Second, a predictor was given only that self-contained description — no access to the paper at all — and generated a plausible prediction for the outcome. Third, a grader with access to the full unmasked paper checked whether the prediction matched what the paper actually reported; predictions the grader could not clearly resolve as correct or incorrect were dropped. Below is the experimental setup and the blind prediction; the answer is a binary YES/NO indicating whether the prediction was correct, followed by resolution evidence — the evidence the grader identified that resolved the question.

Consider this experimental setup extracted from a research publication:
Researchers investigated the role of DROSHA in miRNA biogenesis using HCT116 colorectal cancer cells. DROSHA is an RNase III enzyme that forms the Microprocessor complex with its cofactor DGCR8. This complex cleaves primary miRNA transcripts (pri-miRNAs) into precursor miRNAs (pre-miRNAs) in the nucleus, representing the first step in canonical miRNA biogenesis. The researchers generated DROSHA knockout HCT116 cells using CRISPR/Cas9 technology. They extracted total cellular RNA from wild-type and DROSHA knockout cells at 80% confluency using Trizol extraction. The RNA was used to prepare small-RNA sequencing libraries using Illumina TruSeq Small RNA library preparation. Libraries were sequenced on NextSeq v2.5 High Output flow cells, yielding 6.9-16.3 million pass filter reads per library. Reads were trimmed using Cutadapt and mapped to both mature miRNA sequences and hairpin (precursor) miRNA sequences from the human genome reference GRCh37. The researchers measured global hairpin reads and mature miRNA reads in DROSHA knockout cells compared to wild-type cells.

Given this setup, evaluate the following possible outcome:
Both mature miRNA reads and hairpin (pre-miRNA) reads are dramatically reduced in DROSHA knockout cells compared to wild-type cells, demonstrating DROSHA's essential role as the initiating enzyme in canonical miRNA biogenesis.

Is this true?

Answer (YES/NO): YES